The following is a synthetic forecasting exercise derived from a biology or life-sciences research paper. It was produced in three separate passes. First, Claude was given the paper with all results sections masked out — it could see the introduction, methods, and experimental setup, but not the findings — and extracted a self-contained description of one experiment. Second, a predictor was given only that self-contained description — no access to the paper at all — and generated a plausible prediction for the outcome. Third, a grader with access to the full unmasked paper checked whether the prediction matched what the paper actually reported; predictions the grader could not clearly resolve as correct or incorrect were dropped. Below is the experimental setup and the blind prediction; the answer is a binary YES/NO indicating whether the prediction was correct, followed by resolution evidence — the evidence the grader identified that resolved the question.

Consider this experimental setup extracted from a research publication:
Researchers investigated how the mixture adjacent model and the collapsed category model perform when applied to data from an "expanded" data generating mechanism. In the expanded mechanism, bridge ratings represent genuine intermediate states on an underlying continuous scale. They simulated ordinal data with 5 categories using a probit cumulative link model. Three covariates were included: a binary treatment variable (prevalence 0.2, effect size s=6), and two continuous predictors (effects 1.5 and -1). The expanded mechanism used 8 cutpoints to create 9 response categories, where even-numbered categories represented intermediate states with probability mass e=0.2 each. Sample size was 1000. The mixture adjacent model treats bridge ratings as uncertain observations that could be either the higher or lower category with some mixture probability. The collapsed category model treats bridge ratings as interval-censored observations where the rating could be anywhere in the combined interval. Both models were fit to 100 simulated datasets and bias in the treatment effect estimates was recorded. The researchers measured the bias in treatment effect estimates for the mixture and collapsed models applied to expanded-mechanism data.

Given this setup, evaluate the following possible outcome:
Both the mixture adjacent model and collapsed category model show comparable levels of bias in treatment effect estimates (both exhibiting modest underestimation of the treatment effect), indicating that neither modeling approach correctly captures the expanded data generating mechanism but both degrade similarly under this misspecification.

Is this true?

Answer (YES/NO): NO